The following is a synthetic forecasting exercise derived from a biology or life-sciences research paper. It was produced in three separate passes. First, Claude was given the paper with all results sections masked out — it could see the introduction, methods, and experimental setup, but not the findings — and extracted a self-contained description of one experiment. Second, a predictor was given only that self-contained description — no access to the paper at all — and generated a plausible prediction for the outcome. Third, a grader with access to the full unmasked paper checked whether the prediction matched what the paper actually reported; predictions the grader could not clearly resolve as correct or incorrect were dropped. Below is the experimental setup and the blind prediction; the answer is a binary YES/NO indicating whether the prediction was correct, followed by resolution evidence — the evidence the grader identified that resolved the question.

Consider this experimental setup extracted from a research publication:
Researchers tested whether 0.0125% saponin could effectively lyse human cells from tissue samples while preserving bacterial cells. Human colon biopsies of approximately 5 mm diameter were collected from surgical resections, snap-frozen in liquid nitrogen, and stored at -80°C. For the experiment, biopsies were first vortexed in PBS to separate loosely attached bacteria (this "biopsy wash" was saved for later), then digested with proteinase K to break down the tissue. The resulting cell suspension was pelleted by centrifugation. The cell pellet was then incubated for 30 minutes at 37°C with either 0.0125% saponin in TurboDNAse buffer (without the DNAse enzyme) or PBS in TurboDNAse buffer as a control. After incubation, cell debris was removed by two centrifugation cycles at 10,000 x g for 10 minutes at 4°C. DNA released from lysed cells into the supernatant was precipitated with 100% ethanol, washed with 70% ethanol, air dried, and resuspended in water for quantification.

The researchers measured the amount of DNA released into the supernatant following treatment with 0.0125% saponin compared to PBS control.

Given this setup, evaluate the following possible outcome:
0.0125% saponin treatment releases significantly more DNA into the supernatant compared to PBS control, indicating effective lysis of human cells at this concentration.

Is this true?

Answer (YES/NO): YES